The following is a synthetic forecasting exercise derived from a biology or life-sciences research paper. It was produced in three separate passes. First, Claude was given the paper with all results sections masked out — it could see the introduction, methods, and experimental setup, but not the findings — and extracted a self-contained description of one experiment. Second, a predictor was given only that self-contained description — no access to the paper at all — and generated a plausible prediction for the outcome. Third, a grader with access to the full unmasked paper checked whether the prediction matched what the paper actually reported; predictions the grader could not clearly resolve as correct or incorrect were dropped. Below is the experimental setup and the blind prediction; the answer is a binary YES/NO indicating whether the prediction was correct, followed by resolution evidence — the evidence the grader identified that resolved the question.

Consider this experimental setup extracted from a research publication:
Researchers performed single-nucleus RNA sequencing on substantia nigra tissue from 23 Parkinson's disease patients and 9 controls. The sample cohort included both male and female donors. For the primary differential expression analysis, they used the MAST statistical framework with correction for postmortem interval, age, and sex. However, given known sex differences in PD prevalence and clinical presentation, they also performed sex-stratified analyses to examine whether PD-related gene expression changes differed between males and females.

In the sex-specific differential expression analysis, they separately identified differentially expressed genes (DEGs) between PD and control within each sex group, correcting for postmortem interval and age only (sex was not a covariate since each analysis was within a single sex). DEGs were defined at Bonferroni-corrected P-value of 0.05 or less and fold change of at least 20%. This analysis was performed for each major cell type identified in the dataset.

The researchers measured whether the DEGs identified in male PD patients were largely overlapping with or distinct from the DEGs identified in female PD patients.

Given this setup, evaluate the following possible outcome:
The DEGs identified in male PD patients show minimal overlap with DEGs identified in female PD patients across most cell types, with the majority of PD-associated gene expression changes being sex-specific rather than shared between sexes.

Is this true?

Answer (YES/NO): NO